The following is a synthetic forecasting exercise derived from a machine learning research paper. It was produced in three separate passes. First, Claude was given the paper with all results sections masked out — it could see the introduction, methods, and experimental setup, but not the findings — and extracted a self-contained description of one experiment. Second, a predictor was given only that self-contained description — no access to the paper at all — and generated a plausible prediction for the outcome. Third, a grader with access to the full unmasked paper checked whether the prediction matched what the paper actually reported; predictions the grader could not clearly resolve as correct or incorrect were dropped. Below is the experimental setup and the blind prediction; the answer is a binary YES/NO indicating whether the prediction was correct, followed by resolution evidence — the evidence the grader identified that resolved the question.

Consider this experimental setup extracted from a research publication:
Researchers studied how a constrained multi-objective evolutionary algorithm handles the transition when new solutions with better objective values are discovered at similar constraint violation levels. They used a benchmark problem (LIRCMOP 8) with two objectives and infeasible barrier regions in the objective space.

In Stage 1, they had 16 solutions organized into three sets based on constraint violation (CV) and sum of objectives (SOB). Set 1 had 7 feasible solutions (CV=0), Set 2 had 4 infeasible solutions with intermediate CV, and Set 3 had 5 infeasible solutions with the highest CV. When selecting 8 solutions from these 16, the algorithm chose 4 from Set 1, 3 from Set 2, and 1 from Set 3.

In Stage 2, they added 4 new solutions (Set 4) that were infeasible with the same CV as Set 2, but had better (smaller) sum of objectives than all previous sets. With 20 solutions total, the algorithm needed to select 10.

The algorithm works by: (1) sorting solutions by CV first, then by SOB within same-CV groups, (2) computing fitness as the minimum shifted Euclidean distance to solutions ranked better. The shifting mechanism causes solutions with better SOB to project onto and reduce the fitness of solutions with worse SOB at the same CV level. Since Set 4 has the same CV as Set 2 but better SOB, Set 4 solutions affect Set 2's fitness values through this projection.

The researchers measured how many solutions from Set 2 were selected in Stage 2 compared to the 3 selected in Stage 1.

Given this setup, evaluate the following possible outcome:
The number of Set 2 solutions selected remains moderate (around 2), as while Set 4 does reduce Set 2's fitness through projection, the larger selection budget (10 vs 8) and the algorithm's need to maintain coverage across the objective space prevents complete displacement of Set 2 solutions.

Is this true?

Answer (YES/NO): NO